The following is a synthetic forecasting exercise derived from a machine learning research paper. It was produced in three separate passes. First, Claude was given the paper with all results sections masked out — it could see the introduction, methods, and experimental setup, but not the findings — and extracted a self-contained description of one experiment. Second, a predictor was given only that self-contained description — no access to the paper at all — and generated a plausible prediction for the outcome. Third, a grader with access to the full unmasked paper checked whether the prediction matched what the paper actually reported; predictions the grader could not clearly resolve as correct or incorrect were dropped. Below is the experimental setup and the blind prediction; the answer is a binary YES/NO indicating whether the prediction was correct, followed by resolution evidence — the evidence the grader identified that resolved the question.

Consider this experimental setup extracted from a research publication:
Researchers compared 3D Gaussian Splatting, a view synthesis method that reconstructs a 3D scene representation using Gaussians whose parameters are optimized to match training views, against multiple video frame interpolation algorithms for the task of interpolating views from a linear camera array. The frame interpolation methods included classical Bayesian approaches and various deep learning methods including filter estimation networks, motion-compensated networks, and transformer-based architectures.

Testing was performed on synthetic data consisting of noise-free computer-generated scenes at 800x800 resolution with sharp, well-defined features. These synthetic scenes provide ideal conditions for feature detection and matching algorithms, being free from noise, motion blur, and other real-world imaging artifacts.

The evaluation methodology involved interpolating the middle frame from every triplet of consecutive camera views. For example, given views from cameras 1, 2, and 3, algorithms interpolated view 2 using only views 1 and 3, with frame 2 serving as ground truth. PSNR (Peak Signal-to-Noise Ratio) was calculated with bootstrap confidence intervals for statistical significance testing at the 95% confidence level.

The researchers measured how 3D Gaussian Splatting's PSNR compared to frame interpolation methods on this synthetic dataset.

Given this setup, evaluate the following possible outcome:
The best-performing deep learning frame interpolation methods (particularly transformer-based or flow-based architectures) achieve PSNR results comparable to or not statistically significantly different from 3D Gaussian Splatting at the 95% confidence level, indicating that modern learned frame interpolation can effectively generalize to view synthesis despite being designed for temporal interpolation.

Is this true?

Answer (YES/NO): NO